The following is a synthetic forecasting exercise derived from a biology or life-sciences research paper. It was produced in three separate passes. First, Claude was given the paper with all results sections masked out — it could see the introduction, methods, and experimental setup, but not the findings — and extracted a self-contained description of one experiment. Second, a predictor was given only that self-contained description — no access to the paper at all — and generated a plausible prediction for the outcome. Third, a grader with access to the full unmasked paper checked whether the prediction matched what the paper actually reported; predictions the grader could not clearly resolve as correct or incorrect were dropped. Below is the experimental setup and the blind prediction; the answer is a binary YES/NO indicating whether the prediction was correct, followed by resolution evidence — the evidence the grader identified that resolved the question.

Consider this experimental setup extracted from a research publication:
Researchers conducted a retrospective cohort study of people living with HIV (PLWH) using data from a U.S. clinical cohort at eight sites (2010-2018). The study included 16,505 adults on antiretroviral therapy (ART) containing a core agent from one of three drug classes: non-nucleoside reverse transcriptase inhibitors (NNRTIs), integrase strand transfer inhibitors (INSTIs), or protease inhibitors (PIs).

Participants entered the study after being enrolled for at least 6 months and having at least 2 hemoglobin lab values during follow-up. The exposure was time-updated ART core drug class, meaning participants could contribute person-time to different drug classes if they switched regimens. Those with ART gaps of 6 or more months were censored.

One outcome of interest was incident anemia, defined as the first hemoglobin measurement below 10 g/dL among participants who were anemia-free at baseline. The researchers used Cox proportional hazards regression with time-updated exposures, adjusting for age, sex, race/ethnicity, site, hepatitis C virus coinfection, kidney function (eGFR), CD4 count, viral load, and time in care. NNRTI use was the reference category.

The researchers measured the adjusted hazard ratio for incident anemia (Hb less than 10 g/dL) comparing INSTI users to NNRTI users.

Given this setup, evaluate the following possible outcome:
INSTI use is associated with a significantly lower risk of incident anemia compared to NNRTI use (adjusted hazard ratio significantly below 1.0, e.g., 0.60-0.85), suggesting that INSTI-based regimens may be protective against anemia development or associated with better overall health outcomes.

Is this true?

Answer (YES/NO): NO